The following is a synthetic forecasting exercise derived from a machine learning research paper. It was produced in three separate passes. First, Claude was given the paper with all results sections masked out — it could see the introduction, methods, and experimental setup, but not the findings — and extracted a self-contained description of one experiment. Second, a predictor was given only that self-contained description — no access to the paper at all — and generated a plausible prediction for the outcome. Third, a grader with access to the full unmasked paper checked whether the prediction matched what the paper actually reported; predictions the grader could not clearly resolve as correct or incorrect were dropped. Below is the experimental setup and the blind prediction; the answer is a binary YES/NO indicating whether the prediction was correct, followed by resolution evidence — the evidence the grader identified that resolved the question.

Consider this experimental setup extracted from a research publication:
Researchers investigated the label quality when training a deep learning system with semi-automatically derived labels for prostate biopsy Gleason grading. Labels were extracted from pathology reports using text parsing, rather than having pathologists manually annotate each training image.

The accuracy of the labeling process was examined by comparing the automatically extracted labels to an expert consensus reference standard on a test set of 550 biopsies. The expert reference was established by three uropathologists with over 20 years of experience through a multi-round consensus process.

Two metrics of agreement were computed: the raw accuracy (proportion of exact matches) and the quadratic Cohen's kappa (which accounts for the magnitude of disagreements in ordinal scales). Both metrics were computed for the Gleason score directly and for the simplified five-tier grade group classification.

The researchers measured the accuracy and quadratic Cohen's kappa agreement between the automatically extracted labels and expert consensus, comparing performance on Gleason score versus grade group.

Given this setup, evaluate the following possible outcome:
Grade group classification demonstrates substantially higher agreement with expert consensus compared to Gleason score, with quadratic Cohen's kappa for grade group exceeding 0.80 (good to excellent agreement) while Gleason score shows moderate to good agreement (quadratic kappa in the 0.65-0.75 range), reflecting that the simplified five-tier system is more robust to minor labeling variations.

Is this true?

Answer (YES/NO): NO